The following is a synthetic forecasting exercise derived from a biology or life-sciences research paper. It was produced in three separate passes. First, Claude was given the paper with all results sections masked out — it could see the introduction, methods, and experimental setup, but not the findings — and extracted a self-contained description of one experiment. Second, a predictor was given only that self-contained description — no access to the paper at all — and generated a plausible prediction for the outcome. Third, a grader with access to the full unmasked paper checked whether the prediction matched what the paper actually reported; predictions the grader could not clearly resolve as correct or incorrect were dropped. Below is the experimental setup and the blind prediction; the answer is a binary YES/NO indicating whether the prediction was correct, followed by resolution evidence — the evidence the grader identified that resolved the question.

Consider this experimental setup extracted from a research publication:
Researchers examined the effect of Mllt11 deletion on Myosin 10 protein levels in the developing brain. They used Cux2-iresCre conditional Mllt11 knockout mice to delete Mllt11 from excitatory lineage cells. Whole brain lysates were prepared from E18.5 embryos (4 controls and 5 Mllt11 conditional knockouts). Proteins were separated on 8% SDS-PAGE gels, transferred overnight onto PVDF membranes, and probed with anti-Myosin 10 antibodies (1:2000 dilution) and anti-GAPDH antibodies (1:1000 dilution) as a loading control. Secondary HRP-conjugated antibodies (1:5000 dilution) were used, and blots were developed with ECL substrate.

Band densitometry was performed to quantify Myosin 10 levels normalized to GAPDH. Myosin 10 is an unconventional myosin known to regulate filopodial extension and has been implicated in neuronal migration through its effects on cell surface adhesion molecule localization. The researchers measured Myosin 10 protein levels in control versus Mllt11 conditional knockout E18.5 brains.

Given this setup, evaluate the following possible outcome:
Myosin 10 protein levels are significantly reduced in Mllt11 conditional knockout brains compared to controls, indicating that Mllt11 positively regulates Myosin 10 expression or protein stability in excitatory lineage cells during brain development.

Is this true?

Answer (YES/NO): NO